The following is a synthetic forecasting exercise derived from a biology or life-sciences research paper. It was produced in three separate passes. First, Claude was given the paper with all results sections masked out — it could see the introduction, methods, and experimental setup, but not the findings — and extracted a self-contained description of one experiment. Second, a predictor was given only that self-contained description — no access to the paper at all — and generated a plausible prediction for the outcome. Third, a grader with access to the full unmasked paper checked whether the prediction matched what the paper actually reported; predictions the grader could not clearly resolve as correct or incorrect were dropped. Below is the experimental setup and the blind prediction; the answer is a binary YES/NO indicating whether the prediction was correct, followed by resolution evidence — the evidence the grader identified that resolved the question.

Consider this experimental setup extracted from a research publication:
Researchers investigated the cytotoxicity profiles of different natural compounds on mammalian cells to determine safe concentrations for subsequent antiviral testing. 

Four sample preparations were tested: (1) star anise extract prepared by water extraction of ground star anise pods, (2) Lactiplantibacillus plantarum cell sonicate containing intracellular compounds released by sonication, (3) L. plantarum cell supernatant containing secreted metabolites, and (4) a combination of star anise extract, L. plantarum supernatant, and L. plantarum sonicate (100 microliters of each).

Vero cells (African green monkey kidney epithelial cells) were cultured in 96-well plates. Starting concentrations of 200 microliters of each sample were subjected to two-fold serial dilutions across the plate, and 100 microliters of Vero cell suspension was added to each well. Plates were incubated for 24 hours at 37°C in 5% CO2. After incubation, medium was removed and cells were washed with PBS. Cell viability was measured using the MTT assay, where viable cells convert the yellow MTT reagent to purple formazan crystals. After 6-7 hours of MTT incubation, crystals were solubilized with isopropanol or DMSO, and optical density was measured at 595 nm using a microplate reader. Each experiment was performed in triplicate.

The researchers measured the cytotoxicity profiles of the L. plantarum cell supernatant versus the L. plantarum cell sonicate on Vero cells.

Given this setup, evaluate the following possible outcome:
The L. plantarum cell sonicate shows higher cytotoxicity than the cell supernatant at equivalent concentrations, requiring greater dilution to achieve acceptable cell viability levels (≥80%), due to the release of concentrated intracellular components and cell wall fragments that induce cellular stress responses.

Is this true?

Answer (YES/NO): YES